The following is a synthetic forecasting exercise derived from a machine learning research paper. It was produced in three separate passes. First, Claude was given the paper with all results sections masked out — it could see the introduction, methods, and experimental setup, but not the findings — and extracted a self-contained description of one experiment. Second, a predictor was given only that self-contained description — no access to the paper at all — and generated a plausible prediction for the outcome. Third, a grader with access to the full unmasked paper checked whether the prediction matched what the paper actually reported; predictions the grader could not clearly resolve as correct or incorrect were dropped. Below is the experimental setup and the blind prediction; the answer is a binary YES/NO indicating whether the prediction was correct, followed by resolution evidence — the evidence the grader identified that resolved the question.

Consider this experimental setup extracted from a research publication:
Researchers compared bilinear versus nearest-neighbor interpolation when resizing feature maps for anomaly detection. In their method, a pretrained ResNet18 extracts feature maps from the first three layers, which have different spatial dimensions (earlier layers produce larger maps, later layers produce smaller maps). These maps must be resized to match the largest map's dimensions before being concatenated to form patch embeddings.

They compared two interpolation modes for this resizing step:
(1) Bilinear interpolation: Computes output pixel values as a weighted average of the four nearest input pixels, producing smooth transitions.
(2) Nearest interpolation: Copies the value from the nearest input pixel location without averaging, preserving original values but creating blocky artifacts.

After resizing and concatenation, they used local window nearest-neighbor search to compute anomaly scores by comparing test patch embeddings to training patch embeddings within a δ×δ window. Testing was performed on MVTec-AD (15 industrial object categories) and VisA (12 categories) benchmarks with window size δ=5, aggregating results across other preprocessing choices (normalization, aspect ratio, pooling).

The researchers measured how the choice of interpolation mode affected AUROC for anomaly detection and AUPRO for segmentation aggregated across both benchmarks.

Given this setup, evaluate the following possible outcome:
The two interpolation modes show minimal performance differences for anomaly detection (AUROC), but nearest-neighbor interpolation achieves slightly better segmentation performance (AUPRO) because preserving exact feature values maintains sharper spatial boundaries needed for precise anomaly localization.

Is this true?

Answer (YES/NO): NO